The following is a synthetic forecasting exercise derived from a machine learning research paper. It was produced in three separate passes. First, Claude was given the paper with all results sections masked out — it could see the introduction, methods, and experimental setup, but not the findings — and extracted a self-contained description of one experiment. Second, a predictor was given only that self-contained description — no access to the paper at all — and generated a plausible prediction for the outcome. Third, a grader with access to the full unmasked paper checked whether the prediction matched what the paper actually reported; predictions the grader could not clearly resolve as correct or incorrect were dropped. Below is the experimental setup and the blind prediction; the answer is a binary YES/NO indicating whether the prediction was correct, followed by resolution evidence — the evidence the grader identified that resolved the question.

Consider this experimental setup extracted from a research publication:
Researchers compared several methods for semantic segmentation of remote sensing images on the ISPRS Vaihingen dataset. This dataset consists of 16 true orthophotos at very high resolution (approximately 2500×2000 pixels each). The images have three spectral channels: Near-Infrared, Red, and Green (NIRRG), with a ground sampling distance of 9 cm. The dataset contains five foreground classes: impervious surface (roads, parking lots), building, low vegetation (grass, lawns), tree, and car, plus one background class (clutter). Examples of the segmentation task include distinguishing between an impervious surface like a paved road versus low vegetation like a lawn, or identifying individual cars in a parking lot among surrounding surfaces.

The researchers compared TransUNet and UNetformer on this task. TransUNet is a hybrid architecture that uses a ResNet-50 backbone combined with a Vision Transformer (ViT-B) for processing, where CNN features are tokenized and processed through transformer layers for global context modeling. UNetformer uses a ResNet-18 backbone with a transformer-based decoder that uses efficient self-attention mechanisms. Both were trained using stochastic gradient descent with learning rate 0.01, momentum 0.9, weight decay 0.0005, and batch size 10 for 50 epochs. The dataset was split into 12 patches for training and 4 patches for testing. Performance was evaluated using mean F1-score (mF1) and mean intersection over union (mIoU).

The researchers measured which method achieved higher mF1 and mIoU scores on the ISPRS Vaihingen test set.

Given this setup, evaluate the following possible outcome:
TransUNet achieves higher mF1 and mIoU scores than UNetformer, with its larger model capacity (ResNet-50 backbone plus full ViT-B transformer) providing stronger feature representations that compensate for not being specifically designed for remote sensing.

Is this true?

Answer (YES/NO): NO